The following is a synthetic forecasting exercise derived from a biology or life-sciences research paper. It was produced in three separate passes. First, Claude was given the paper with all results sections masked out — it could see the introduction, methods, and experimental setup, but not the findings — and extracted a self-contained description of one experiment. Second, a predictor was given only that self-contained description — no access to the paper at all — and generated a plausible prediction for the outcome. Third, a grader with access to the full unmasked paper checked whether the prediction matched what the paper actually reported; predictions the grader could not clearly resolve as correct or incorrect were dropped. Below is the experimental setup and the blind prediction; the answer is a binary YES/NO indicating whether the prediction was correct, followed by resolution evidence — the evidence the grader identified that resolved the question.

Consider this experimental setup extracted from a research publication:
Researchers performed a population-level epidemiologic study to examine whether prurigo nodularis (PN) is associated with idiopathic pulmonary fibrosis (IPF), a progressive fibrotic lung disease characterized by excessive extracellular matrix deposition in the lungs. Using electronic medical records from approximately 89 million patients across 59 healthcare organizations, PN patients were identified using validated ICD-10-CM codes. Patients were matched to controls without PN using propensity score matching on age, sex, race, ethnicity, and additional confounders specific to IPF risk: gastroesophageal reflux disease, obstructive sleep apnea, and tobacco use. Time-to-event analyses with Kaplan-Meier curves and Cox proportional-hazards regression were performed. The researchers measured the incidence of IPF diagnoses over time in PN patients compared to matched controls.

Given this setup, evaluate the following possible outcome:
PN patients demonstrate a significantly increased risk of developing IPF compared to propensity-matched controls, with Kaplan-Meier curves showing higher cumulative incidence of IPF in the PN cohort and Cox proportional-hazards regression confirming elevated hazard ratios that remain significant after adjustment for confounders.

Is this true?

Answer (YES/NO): YES